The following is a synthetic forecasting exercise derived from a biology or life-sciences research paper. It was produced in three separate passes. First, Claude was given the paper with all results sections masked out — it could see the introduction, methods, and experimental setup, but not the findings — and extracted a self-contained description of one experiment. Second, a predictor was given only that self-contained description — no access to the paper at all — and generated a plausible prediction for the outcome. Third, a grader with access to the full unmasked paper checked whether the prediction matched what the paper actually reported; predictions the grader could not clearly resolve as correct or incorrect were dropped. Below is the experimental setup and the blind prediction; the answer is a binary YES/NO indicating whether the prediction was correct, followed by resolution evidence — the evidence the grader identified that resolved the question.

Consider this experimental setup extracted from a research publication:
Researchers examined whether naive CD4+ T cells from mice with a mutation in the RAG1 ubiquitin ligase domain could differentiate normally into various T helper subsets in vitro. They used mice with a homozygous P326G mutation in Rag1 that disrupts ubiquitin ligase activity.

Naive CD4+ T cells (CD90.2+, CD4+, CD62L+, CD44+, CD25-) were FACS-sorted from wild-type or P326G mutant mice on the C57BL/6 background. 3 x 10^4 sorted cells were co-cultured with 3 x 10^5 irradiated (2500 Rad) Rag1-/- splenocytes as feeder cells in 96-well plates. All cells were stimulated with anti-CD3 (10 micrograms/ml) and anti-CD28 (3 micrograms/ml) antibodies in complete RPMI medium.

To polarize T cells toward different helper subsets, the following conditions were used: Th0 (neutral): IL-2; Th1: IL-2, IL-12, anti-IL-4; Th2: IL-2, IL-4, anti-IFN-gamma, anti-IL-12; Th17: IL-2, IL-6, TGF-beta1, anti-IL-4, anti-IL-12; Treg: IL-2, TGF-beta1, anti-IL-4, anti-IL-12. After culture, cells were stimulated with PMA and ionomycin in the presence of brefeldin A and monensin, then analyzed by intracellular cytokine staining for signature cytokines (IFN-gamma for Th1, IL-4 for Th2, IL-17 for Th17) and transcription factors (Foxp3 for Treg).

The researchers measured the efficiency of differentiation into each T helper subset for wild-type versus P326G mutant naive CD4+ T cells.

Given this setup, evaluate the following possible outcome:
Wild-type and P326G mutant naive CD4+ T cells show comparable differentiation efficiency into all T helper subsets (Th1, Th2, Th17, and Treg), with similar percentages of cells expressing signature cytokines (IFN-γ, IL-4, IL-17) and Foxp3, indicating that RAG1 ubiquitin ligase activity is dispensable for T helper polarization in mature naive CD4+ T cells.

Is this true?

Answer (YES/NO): YES